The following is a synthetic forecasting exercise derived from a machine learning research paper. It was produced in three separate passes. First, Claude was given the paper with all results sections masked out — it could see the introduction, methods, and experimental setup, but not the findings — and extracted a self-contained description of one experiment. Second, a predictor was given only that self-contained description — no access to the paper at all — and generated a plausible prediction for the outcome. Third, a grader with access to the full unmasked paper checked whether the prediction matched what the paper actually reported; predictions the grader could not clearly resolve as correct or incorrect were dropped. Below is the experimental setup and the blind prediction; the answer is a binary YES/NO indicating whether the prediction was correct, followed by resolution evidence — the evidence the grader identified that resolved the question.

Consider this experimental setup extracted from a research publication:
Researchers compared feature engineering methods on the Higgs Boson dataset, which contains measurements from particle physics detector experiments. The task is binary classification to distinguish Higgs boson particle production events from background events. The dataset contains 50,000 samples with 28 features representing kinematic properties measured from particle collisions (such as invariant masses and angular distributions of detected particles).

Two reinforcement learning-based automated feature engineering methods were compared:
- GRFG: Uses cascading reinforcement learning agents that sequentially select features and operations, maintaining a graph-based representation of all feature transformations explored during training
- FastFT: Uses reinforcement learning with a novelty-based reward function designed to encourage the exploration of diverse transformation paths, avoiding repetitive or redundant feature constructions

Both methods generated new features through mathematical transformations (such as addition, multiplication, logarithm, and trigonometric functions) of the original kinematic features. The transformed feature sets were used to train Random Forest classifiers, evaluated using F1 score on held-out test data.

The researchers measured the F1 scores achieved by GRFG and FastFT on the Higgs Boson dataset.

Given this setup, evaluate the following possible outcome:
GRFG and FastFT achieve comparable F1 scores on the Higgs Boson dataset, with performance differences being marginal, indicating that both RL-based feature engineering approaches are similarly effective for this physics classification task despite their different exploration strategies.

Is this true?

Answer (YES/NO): NO